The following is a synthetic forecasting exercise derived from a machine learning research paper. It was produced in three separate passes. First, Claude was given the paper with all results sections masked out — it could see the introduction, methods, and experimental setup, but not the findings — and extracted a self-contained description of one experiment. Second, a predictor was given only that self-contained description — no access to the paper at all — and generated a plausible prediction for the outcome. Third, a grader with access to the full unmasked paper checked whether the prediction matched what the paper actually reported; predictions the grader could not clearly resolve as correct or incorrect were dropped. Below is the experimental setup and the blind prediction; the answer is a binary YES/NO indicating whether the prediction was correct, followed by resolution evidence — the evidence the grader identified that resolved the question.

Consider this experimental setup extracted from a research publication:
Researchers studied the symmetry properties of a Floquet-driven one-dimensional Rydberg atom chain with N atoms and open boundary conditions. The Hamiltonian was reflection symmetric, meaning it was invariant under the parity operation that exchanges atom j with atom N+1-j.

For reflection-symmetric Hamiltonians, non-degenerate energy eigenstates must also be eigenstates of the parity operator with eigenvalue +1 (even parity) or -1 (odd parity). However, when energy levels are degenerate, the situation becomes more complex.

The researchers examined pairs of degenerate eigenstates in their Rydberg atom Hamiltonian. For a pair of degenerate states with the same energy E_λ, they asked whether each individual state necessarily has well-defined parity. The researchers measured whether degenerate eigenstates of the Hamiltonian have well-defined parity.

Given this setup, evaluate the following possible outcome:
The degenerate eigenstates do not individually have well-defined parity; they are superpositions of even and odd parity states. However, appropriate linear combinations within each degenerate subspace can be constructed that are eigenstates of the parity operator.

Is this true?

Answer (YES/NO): YES